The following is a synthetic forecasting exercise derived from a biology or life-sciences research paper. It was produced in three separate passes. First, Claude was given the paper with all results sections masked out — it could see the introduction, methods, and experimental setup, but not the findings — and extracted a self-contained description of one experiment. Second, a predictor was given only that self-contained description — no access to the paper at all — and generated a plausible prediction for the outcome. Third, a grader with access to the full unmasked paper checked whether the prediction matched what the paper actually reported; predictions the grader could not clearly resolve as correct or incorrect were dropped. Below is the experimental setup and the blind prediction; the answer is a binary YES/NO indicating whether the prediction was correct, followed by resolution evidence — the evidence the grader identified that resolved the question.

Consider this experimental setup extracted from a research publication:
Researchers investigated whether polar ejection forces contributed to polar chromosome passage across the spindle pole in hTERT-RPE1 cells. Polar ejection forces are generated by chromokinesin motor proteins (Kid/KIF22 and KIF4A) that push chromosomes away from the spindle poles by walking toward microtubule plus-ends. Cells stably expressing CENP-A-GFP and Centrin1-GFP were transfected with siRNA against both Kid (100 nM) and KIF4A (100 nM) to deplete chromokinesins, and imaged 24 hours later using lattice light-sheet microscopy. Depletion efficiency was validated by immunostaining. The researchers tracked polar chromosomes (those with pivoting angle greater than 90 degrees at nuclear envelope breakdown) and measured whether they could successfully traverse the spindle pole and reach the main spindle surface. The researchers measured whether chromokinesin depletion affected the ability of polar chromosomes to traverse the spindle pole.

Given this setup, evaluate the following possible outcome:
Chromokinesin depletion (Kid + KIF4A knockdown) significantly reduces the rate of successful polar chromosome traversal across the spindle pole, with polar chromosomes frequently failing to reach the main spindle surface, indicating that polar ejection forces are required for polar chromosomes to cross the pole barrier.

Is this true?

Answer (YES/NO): NO